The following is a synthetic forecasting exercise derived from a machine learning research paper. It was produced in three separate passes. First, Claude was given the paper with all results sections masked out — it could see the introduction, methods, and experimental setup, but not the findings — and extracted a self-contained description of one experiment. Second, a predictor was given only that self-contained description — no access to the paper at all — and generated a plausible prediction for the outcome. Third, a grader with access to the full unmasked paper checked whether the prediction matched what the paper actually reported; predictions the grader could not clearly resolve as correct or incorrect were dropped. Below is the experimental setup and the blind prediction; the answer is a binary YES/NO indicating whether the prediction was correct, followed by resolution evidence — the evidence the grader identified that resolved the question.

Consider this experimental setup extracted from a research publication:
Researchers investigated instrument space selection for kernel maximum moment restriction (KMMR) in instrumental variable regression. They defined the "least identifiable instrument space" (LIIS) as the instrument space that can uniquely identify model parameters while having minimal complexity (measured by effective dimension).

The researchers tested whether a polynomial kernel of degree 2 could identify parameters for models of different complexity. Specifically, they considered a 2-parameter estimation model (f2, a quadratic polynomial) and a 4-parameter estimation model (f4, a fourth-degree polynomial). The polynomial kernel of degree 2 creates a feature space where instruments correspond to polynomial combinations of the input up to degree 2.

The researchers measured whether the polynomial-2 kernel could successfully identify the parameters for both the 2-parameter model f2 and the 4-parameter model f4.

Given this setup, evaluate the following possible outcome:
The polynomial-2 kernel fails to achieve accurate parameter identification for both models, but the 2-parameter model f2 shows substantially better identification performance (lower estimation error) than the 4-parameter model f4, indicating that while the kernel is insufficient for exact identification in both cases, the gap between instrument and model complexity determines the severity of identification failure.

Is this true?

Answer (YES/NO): NO